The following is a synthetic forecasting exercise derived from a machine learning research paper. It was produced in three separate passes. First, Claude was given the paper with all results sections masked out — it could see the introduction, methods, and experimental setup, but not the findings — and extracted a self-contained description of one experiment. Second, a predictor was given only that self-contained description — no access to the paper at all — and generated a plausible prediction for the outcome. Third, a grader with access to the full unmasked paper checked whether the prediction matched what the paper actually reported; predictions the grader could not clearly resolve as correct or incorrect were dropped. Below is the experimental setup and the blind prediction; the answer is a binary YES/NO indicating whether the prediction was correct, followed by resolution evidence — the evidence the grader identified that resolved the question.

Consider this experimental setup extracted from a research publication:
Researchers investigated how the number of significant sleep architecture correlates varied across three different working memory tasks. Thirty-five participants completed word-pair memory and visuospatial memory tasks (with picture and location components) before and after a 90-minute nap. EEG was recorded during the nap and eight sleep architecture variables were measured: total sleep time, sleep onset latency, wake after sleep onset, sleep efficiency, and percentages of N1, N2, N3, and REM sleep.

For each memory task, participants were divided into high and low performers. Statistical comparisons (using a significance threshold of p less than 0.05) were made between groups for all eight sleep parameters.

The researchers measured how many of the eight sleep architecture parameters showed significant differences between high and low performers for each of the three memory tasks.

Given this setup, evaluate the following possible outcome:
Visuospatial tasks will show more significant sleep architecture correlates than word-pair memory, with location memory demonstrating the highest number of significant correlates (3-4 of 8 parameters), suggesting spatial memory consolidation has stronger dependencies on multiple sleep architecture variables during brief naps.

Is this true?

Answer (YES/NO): NO